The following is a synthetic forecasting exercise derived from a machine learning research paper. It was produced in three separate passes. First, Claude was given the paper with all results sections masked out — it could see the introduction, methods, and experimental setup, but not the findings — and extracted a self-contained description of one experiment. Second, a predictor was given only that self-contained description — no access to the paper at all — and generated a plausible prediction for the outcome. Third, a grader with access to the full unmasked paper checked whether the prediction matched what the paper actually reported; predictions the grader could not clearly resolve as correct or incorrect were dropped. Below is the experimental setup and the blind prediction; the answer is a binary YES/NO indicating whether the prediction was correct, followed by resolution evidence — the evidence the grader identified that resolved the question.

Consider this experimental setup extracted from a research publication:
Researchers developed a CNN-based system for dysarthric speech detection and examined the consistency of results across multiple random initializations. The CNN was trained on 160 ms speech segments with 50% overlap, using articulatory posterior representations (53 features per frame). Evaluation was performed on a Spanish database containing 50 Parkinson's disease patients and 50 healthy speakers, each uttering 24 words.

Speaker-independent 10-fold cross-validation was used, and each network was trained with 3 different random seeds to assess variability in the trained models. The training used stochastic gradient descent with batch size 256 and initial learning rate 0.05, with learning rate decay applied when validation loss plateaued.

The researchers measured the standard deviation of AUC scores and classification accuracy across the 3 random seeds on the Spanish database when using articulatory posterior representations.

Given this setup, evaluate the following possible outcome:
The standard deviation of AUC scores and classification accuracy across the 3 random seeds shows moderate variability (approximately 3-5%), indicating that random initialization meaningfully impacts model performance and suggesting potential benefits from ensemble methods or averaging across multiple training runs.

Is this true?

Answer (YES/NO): NO